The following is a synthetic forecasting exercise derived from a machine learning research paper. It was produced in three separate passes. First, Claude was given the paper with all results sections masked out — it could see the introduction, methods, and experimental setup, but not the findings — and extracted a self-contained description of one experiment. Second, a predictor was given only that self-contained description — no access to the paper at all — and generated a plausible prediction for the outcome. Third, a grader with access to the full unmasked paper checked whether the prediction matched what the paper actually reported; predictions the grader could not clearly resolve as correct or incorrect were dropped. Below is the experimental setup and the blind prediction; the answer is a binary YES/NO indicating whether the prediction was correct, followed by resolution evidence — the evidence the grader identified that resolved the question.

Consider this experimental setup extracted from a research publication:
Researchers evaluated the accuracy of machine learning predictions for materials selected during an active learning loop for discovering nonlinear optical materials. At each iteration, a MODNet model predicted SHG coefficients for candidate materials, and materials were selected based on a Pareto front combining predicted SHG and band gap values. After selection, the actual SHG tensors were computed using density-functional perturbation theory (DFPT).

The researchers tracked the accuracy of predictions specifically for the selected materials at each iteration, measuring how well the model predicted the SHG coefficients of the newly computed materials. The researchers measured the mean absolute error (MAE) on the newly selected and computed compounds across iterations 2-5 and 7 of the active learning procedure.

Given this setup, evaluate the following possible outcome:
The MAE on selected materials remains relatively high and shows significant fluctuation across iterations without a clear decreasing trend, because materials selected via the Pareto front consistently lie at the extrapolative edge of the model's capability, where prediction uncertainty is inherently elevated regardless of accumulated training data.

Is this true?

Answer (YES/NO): NO